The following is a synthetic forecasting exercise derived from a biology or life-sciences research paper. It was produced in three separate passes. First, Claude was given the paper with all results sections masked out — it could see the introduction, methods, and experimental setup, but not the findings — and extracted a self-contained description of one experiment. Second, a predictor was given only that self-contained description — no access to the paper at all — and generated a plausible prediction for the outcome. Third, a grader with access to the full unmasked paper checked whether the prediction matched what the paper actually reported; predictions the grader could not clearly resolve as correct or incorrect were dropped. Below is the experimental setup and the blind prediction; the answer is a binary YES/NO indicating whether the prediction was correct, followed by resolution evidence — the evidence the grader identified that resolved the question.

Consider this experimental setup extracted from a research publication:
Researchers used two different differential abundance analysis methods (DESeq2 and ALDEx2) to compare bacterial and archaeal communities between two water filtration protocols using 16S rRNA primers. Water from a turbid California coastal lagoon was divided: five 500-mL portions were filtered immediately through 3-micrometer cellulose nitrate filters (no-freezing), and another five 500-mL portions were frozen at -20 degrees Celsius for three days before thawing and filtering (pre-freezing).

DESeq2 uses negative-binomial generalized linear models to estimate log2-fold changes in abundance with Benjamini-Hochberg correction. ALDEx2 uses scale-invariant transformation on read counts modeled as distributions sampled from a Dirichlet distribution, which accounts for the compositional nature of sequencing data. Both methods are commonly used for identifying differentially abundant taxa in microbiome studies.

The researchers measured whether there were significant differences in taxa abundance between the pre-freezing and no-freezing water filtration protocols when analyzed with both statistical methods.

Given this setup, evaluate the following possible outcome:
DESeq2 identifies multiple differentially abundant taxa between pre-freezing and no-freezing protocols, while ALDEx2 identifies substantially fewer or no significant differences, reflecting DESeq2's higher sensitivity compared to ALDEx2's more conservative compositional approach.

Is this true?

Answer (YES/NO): NO